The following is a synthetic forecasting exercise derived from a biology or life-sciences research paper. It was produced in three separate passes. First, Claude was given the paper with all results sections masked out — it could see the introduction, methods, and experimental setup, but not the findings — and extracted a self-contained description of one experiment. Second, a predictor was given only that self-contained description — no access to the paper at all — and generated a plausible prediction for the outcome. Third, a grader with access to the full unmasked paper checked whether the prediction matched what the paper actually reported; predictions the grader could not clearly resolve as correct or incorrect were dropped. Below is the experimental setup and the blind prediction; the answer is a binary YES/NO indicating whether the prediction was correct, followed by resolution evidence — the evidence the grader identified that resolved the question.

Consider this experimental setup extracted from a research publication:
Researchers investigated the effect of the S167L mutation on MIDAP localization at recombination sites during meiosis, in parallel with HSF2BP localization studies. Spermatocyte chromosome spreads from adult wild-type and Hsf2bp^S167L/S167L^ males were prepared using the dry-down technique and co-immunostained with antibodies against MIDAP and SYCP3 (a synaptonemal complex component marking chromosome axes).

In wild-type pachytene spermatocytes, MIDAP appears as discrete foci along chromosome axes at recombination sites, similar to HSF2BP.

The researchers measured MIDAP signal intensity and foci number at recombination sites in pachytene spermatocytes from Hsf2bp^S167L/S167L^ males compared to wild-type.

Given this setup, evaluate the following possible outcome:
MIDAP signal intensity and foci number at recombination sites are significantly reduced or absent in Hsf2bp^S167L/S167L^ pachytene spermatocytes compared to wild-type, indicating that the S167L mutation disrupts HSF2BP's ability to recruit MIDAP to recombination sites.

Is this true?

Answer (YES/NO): YES